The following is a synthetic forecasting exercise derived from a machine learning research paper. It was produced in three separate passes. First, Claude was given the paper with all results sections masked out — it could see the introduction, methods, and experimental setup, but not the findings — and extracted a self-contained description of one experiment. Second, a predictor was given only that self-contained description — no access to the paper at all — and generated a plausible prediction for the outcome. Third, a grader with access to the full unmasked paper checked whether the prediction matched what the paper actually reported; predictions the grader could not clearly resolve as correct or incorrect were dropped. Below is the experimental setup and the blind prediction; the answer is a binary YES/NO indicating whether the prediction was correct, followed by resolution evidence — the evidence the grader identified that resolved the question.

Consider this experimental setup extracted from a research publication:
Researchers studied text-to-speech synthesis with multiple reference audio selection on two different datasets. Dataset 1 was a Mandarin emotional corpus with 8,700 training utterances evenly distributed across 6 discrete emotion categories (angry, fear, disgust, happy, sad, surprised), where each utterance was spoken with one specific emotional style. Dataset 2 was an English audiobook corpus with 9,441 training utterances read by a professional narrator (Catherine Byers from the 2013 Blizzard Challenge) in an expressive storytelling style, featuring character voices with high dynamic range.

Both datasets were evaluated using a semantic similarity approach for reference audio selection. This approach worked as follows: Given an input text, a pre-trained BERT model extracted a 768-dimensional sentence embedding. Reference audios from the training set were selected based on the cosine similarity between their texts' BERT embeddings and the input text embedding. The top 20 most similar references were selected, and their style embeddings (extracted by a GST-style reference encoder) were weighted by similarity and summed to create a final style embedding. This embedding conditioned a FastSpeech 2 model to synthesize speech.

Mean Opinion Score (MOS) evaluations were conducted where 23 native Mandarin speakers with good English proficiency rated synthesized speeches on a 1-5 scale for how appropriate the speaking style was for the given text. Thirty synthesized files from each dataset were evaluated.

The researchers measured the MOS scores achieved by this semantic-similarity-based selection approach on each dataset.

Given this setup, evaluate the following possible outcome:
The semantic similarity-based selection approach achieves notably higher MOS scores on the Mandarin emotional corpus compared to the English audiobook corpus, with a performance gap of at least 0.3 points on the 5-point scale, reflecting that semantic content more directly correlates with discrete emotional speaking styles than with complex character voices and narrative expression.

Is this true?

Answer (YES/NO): NO